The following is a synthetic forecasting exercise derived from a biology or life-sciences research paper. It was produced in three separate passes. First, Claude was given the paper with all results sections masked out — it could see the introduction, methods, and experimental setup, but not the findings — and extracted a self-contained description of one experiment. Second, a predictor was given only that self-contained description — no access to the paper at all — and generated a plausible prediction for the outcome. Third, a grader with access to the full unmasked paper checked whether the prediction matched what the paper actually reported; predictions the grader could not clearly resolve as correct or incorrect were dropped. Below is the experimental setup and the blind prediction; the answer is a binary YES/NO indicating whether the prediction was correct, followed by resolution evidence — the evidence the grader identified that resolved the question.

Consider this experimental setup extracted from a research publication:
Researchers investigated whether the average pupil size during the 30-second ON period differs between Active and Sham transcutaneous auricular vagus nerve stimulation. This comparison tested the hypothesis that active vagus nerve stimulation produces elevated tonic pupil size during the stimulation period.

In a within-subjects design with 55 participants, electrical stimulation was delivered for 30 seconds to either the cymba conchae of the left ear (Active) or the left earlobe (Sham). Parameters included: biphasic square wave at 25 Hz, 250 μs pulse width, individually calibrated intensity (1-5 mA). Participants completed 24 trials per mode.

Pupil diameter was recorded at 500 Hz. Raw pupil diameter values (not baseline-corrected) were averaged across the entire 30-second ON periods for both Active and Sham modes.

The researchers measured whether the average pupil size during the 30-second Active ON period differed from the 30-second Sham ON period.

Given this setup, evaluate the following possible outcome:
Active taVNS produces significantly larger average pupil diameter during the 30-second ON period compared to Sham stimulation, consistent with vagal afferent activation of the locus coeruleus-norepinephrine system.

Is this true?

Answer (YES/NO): NO